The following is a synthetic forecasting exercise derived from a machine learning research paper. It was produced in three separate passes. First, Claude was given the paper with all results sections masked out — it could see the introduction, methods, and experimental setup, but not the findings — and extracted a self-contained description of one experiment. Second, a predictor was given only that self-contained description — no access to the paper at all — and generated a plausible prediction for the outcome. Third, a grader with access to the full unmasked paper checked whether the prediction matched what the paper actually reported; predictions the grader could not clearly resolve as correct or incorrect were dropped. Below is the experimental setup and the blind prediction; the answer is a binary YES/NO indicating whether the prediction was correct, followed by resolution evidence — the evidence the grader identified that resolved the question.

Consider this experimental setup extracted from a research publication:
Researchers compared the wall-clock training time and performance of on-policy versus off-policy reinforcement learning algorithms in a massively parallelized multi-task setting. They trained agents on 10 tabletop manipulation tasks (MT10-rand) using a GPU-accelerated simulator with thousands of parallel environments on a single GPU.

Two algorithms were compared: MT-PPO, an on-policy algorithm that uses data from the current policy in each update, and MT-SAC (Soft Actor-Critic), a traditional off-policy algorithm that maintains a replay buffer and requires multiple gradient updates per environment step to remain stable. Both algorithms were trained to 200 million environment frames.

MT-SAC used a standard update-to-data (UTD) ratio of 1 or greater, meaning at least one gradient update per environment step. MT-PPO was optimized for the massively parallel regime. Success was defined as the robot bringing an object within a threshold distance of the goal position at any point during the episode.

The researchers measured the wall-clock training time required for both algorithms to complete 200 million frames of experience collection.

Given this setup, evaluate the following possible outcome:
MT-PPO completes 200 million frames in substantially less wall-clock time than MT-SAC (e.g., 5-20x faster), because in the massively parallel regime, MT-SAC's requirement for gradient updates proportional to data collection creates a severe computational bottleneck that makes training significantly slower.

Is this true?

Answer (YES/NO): YES